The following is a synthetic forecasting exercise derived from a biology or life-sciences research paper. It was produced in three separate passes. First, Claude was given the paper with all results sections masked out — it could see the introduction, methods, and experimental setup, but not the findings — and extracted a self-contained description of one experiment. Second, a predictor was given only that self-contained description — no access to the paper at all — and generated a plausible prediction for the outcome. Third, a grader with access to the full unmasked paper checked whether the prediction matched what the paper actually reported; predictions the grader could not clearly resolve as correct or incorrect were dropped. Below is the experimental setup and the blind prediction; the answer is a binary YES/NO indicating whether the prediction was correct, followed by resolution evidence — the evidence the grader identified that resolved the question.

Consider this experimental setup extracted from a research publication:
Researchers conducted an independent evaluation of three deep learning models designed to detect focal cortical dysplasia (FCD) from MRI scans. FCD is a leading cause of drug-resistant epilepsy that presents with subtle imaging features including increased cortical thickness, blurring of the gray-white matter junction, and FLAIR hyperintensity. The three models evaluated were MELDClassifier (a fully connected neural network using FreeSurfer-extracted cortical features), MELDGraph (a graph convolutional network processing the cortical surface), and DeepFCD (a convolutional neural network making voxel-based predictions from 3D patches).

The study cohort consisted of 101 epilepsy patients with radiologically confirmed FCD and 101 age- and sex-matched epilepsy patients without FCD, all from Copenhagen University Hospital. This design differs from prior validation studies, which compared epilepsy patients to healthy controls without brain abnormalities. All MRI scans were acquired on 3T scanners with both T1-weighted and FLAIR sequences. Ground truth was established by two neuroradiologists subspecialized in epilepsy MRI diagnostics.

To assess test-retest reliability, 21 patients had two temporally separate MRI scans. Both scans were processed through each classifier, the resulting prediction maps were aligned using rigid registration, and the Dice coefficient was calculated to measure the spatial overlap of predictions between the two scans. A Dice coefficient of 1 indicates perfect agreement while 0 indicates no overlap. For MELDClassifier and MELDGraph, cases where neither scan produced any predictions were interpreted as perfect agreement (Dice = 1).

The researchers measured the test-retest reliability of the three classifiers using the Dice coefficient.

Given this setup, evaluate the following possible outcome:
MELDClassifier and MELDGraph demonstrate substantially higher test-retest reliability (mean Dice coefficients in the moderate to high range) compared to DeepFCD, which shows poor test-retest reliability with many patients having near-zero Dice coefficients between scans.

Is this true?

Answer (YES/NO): NO